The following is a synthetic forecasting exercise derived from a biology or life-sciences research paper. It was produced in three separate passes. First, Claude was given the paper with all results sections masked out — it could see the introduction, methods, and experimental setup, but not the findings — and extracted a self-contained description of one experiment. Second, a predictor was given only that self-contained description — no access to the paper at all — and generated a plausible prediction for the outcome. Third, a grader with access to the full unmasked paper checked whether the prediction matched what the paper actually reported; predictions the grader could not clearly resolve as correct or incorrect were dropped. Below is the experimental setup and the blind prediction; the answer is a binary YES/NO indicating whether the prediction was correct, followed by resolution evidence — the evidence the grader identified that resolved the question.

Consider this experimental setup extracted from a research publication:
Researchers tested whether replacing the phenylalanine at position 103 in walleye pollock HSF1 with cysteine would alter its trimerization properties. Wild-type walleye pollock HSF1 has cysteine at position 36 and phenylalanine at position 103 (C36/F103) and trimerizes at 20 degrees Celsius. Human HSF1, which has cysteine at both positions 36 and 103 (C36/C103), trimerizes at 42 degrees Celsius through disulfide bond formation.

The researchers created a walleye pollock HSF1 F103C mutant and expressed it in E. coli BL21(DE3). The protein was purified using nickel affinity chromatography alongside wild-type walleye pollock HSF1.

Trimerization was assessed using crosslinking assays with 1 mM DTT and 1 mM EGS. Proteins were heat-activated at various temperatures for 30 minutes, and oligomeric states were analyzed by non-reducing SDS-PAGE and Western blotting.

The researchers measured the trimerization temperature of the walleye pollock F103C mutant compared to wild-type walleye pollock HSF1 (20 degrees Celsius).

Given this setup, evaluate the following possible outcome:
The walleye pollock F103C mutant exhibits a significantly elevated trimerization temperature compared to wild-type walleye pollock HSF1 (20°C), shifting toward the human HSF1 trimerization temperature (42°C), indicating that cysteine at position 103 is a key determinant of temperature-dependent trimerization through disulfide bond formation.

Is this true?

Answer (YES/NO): YES